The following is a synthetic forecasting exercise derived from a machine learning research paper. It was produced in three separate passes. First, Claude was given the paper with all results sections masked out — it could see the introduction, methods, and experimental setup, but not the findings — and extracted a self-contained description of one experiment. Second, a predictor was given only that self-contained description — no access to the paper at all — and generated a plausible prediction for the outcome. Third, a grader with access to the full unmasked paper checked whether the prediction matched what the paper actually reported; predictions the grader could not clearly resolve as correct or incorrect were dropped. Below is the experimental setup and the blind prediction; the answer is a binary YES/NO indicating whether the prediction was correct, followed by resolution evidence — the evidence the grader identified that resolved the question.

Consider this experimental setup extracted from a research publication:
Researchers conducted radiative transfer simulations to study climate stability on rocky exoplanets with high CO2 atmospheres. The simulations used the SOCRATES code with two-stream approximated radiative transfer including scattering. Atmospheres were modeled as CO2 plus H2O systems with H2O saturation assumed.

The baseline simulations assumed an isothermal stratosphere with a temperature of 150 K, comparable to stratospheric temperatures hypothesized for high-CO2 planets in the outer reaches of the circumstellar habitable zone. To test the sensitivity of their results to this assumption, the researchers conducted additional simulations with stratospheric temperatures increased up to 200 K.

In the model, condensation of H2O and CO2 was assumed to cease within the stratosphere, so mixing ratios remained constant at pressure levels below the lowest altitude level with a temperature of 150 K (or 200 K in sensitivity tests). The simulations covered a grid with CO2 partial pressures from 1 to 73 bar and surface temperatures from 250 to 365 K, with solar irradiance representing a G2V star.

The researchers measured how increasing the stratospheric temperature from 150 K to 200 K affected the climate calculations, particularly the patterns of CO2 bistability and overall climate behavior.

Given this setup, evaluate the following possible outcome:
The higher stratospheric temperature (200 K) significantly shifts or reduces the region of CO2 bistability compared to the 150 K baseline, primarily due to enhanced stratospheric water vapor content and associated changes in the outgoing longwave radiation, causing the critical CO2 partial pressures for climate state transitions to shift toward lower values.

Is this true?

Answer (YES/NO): NO